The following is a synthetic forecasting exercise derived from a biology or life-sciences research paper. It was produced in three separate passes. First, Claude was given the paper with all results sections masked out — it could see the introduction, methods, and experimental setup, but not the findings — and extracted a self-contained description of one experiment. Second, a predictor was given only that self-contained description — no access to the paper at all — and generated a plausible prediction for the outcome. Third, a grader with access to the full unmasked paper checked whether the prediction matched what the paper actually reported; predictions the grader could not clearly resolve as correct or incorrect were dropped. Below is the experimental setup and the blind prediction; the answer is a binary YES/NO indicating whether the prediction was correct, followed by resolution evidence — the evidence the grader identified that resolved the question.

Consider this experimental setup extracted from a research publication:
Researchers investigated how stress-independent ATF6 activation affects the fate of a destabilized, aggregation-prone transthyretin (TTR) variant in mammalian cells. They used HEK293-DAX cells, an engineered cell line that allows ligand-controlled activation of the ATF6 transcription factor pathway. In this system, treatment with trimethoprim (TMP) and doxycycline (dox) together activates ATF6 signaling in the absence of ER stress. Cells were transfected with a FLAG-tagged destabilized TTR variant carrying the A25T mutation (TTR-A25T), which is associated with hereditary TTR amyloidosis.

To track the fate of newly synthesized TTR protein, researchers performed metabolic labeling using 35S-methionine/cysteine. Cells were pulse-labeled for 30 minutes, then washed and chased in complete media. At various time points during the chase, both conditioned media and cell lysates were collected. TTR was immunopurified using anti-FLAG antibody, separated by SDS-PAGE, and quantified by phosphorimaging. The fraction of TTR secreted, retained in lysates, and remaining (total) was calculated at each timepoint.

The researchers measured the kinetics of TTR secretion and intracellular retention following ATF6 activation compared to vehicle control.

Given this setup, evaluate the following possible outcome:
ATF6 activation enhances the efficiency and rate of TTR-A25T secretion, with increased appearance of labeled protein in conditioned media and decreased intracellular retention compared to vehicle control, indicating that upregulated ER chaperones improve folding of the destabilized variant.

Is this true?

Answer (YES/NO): NO